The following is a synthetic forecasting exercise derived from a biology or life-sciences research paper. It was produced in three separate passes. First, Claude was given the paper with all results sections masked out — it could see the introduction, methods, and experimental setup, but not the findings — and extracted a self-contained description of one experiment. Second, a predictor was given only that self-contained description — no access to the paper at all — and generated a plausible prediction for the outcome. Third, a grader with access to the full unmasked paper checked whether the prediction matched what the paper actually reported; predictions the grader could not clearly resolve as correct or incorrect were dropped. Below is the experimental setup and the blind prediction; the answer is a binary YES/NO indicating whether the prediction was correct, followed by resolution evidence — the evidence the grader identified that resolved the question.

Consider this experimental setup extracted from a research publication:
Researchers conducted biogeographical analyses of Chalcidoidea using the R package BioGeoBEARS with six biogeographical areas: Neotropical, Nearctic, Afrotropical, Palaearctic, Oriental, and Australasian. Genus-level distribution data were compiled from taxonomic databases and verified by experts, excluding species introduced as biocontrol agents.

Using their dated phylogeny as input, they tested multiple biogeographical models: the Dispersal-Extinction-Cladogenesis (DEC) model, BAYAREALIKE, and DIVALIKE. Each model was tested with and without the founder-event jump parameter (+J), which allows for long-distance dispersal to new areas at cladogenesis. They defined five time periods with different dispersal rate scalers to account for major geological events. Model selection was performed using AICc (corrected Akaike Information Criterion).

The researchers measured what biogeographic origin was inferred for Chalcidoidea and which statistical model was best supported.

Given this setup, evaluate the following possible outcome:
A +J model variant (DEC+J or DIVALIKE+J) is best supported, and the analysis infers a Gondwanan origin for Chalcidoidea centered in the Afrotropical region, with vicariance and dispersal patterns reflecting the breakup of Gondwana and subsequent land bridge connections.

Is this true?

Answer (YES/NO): NO